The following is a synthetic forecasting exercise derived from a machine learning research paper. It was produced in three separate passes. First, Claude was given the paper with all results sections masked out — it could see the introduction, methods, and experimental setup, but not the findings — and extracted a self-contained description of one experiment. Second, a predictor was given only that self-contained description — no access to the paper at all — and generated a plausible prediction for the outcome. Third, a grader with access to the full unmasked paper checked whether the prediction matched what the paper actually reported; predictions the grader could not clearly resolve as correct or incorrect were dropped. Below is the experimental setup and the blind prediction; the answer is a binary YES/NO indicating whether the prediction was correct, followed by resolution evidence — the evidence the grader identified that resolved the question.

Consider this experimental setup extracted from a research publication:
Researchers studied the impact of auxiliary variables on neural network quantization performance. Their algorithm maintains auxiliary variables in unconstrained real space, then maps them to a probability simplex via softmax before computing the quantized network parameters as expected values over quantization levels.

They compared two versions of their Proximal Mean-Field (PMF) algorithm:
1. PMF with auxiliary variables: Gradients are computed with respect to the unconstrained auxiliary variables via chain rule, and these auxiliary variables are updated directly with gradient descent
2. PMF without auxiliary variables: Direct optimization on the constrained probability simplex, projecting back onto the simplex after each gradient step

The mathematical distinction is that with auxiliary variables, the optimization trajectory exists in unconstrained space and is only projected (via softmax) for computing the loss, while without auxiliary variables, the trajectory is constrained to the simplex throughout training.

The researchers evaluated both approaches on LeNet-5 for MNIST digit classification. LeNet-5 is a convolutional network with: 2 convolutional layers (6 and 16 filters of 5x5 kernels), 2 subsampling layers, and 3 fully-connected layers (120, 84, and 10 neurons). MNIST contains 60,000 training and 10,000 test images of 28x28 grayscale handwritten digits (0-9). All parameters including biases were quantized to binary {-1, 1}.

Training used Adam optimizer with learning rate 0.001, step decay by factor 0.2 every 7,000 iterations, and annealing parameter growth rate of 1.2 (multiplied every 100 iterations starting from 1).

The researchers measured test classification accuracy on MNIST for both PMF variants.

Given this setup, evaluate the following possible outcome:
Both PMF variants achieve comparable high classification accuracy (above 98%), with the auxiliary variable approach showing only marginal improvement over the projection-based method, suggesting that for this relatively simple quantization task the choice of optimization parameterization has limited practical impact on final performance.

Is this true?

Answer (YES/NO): YES